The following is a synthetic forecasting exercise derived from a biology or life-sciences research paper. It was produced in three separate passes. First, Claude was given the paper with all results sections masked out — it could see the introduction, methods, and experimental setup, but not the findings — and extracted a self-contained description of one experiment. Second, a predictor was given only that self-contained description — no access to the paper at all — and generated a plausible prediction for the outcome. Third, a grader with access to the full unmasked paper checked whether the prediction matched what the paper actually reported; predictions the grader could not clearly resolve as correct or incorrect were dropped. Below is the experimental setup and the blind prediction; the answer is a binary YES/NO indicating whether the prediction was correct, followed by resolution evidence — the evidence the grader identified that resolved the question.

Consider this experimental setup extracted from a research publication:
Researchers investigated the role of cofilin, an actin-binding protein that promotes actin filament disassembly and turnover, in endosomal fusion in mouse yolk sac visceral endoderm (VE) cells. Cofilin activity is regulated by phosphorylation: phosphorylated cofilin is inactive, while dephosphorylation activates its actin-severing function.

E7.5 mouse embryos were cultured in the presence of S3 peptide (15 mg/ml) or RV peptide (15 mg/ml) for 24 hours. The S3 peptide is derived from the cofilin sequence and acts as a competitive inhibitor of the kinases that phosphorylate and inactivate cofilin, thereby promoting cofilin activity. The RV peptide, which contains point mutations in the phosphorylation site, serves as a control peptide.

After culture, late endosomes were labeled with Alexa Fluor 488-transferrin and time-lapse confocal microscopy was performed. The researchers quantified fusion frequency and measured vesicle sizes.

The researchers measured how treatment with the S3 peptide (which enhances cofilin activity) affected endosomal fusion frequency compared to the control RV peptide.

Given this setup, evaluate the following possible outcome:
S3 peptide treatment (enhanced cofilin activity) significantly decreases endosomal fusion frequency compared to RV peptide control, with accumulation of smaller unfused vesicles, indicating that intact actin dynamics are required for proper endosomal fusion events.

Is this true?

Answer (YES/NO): NO